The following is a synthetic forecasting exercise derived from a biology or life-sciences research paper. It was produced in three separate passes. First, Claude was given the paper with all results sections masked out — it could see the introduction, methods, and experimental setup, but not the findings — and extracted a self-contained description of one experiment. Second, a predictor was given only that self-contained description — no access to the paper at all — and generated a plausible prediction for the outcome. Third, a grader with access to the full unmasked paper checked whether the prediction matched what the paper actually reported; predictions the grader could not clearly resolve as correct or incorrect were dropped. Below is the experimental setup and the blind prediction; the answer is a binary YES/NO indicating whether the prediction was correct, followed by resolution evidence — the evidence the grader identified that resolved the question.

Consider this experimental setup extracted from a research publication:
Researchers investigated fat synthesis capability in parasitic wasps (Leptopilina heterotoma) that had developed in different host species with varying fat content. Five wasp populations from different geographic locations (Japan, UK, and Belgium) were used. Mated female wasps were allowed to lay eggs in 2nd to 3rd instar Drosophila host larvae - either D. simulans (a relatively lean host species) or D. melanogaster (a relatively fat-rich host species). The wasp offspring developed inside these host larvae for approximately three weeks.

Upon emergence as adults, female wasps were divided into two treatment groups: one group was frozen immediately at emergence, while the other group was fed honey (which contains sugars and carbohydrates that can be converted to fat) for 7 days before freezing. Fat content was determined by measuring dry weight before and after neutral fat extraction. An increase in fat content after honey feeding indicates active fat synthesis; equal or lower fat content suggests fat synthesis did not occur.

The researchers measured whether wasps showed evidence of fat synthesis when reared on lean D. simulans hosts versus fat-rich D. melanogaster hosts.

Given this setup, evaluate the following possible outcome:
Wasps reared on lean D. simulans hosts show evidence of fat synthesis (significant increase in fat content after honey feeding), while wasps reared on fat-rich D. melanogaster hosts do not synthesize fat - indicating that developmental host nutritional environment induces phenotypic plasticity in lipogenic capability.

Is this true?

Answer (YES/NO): YES